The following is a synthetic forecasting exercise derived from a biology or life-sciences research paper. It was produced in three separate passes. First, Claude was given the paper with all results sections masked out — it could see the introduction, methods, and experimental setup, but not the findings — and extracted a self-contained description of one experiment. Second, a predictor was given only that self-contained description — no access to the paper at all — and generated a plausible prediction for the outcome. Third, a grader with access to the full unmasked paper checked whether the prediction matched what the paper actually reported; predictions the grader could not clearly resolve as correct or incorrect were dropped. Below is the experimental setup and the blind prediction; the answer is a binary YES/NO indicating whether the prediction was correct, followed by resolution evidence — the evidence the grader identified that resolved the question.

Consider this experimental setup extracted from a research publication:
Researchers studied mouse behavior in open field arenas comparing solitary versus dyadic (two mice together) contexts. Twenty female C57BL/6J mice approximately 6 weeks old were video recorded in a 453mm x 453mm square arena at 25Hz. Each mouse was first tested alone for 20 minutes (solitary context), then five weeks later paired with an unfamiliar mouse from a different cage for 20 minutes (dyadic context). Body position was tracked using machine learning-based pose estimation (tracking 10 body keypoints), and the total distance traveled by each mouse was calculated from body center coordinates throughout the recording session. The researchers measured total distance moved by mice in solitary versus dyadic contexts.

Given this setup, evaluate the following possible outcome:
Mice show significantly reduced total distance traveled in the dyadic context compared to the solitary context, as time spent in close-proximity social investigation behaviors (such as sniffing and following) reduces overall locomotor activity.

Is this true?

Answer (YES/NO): YES